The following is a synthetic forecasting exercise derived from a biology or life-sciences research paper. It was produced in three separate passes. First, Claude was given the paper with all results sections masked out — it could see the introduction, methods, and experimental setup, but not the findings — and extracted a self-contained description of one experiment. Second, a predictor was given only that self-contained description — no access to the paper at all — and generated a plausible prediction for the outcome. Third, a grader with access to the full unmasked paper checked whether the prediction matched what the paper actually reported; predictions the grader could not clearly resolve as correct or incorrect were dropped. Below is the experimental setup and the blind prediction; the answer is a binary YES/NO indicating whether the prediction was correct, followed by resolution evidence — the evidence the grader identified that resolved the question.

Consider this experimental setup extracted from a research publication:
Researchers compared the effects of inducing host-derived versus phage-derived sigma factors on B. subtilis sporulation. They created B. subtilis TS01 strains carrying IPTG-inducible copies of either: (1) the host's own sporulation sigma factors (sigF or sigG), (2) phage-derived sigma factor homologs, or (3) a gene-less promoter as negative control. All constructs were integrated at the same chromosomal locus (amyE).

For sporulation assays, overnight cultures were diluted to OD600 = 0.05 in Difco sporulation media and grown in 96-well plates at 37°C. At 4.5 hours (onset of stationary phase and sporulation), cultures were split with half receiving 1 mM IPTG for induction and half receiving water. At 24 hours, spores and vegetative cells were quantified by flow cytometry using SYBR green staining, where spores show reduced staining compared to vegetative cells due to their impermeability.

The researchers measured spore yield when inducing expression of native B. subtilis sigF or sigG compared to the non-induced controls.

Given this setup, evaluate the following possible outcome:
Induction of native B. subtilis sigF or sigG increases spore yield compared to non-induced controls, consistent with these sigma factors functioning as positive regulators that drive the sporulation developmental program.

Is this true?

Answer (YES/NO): NO